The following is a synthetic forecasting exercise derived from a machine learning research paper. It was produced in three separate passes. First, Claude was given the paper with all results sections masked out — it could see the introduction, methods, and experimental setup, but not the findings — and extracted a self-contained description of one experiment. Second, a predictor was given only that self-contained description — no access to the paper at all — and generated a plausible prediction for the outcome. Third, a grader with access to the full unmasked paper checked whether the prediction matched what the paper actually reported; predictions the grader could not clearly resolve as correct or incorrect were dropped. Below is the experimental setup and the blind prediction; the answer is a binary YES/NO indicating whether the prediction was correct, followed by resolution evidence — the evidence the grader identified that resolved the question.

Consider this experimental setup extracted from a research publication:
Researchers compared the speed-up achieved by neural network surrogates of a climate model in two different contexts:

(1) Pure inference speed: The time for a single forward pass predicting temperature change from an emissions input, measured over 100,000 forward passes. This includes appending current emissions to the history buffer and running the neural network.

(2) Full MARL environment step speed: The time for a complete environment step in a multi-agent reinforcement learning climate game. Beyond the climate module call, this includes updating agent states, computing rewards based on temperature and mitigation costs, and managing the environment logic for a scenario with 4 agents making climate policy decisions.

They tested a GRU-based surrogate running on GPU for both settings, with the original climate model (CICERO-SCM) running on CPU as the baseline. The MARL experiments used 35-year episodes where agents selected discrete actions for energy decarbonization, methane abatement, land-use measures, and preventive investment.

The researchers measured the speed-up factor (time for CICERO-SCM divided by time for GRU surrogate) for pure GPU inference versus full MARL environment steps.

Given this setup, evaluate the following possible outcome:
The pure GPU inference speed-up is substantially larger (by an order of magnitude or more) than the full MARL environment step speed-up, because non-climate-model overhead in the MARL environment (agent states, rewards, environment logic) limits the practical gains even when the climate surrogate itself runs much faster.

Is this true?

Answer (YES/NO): NO